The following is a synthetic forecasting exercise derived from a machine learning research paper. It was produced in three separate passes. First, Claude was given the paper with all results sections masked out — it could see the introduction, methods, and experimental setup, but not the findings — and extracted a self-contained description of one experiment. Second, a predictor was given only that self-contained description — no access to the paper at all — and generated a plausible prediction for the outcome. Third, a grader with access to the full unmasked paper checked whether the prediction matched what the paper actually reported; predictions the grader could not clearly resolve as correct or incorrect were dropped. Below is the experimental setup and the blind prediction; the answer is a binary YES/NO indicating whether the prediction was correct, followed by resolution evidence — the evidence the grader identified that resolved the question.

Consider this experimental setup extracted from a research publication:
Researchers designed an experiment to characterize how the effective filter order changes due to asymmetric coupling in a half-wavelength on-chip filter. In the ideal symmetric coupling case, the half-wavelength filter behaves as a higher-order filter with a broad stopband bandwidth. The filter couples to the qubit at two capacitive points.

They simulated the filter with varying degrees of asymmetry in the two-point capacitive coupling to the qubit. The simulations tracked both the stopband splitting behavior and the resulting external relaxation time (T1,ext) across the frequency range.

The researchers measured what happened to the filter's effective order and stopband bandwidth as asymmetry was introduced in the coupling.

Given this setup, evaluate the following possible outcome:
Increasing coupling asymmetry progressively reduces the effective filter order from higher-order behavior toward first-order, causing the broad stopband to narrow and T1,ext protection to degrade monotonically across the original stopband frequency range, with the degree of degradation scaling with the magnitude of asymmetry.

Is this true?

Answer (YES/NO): NO